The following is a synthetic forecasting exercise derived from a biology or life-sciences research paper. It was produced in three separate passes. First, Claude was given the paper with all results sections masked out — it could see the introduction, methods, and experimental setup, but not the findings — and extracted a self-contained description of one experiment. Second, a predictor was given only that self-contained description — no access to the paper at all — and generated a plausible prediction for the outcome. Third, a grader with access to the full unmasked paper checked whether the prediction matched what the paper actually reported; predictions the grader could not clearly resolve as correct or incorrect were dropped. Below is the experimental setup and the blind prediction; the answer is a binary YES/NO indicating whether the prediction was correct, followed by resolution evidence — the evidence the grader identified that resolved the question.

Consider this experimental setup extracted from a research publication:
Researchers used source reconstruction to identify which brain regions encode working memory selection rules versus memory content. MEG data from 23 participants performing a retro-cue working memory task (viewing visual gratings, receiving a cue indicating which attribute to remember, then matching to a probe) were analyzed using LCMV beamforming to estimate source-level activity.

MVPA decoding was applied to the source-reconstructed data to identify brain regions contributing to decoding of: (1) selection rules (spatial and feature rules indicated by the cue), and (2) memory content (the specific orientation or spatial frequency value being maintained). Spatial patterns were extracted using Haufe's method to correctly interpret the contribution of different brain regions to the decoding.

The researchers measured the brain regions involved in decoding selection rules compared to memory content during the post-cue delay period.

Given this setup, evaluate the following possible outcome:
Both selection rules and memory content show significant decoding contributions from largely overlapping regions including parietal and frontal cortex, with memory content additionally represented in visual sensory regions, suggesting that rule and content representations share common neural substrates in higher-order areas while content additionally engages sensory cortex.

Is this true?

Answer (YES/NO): NO